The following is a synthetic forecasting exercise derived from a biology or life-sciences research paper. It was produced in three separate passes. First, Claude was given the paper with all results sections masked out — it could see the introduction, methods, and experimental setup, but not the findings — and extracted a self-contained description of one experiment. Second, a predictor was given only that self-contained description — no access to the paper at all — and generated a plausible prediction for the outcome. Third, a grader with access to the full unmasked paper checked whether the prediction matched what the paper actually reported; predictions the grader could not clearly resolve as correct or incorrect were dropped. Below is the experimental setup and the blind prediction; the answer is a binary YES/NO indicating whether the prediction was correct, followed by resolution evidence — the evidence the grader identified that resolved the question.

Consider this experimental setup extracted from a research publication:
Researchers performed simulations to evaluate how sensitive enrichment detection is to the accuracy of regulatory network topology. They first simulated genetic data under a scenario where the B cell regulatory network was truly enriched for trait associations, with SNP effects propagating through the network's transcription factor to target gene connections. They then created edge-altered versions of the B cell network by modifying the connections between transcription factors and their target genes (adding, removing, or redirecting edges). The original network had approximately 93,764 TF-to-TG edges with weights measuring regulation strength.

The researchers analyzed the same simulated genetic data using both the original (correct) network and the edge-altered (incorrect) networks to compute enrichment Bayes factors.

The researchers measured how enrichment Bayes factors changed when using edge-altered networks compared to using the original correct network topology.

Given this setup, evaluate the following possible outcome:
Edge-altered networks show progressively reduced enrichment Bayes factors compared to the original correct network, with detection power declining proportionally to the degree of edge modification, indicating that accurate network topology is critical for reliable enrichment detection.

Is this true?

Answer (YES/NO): YES